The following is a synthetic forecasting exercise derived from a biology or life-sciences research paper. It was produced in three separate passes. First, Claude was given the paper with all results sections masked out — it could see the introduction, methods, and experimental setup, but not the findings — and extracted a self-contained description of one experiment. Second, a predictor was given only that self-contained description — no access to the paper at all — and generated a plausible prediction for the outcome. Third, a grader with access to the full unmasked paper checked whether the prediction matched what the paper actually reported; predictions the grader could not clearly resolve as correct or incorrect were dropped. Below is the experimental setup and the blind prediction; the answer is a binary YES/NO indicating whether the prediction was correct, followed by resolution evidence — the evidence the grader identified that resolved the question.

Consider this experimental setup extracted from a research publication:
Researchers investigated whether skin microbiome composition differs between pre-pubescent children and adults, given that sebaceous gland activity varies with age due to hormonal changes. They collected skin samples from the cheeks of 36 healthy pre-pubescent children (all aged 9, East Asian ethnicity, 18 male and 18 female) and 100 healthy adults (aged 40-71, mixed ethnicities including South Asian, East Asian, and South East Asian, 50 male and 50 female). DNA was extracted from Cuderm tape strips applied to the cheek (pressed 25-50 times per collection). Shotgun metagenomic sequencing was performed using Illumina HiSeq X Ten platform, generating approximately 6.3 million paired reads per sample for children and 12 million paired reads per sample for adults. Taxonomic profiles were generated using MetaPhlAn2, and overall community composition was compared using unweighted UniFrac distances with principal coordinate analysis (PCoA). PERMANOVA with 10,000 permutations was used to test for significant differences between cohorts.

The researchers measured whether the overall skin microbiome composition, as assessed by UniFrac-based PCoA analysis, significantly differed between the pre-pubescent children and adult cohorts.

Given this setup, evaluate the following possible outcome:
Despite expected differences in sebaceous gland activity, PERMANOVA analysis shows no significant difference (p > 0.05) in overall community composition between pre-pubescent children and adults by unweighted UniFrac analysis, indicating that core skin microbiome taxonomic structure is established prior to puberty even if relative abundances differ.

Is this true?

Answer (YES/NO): NO